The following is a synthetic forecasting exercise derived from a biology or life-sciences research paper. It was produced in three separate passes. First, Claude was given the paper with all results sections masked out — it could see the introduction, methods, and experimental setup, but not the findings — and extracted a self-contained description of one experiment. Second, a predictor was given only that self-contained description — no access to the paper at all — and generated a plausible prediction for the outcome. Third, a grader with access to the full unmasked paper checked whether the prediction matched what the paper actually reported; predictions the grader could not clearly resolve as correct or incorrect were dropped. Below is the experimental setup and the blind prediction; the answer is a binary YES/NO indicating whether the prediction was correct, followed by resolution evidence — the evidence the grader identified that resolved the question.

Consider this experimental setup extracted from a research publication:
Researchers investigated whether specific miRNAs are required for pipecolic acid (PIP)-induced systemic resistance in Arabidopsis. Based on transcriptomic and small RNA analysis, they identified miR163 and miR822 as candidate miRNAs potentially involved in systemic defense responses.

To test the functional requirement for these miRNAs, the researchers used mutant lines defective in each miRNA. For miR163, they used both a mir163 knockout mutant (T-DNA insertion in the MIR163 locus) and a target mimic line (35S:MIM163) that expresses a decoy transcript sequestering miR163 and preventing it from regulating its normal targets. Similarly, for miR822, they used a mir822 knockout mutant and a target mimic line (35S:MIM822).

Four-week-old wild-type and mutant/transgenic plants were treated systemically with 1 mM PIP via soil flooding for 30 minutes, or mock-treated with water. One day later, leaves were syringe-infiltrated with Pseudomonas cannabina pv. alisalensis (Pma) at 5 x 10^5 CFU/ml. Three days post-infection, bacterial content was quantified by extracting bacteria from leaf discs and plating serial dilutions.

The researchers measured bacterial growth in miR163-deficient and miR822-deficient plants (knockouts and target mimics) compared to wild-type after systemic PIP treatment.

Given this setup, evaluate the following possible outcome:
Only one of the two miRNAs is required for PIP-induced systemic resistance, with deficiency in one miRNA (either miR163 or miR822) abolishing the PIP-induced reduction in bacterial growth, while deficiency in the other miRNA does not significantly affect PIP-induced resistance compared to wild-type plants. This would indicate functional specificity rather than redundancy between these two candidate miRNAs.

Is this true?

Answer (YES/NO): NO